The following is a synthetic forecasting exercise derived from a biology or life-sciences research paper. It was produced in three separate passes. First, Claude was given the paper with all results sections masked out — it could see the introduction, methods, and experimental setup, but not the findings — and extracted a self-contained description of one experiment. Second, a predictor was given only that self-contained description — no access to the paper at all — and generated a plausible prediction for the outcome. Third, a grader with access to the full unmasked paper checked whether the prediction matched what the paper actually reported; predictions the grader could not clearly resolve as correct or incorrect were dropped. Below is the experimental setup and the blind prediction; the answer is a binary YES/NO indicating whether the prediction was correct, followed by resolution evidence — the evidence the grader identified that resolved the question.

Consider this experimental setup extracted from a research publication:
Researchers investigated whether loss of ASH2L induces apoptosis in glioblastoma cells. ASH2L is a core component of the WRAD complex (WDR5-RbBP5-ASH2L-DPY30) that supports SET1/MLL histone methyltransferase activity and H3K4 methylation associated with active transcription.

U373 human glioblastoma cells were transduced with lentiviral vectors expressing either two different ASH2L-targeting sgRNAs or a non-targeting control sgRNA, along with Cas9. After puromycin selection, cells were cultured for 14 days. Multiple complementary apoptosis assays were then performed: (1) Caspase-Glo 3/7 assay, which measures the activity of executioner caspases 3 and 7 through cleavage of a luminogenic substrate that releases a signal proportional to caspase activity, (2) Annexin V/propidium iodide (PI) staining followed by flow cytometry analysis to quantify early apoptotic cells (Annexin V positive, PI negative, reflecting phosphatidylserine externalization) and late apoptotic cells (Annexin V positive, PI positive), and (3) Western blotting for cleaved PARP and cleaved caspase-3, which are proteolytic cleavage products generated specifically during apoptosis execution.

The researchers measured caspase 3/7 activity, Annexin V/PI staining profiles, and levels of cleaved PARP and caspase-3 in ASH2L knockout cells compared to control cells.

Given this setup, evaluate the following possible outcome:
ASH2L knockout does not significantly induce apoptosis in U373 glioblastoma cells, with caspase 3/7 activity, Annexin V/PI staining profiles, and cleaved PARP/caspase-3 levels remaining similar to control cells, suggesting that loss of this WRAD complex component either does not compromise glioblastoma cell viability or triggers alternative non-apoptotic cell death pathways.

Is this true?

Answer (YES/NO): NO